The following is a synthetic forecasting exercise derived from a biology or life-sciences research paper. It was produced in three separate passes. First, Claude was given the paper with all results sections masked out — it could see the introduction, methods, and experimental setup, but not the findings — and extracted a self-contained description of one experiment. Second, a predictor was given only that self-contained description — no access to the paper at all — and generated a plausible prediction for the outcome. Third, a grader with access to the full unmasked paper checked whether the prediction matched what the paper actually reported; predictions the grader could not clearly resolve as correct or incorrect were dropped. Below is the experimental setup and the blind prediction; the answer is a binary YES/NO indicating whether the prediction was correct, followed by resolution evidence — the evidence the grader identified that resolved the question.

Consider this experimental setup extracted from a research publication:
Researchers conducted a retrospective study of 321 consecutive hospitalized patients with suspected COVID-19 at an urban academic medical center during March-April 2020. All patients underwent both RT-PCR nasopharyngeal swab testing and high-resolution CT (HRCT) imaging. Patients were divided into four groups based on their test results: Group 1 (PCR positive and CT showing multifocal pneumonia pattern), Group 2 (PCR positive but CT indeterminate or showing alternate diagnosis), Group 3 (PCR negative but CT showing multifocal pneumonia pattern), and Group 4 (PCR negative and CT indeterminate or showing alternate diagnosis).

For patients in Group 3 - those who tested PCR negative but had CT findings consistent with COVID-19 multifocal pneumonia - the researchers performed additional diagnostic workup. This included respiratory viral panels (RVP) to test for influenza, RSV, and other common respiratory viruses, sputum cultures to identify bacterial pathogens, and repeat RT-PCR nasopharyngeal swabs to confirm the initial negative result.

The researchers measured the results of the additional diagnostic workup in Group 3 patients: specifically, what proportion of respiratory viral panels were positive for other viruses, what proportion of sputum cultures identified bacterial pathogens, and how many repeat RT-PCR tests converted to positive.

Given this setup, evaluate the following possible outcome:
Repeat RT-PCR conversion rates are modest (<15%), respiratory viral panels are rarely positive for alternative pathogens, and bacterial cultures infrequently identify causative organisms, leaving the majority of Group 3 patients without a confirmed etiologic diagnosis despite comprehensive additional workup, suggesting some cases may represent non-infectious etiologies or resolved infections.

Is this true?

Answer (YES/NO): YES